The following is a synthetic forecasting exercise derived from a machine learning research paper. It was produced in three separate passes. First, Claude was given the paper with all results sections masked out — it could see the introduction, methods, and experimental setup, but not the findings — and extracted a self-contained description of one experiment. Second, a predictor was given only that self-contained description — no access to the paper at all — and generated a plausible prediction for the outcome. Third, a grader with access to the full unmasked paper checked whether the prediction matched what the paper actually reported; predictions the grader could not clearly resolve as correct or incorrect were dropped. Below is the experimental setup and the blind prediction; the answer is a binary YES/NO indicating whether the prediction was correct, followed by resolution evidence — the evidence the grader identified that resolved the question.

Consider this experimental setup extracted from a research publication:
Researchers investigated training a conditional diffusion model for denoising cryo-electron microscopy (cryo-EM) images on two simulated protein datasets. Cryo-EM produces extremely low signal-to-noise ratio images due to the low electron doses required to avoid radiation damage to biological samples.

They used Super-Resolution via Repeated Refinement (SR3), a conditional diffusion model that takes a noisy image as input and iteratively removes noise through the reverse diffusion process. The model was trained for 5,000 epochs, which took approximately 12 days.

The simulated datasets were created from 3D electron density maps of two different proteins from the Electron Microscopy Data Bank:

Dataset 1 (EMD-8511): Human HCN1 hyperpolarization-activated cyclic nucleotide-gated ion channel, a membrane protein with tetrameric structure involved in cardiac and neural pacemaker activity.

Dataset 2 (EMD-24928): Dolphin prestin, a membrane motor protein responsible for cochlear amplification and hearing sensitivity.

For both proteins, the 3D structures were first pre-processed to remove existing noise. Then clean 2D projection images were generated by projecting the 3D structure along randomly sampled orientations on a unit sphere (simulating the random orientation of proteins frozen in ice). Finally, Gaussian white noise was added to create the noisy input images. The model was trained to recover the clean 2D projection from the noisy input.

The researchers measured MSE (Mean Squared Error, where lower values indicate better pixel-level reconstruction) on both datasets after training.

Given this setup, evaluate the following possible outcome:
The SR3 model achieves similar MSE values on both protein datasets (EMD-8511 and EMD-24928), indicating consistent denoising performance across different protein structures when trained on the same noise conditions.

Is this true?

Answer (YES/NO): NO